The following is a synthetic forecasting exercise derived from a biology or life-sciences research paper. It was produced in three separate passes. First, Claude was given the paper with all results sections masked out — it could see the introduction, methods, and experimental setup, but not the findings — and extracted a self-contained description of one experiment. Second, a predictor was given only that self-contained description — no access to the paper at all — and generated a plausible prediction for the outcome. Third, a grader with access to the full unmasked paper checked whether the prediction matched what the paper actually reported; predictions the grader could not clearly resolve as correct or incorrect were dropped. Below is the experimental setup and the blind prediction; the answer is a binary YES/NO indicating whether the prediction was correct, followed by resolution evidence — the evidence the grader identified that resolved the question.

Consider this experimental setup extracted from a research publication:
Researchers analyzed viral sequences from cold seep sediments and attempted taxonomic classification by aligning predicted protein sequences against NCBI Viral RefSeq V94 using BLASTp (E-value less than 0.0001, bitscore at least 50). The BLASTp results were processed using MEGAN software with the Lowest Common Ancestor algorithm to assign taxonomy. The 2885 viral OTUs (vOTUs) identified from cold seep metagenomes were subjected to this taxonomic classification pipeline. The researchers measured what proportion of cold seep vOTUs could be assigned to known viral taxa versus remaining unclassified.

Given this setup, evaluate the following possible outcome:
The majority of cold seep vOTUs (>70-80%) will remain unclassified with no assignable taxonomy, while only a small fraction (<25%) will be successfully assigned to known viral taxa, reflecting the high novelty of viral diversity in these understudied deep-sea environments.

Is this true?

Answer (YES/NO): YES